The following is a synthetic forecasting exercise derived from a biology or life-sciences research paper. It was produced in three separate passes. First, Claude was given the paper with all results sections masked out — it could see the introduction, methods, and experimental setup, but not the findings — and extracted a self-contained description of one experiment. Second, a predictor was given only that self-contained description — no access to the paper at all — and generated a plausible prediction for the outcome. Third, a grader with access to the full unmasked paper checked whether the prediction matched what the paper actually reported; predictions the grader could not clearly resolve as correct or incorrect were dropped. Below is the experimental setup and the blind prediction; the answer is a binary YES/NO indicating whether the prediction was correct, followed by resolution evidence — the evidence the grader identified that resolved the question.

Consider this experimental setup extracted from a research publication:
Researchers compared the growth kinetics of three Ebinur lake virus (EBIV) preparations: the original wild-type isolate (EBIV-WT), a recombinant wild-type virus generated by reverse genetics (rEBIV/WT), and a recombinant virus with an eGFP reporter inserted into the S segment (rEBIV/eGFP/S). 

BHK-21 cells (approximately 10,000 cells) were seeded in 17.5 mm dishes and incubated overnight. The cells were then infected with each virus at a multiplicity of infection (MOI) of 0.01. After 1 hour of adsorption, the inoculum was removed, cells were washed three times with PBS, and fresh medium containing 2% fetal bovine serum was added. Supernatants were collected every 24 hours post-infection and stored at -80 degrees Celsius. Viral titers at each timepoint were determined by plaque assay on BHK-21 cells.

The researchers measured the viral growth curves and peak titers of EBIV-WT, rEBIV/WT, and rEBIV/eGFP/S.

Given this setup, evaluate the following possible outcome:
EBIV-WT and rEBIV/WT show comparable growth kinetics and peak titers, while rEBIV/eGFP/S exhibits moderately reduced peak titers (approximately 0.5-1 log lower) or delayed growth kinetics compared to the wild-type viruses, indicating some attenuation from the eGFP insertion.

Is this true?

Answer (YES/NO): NO